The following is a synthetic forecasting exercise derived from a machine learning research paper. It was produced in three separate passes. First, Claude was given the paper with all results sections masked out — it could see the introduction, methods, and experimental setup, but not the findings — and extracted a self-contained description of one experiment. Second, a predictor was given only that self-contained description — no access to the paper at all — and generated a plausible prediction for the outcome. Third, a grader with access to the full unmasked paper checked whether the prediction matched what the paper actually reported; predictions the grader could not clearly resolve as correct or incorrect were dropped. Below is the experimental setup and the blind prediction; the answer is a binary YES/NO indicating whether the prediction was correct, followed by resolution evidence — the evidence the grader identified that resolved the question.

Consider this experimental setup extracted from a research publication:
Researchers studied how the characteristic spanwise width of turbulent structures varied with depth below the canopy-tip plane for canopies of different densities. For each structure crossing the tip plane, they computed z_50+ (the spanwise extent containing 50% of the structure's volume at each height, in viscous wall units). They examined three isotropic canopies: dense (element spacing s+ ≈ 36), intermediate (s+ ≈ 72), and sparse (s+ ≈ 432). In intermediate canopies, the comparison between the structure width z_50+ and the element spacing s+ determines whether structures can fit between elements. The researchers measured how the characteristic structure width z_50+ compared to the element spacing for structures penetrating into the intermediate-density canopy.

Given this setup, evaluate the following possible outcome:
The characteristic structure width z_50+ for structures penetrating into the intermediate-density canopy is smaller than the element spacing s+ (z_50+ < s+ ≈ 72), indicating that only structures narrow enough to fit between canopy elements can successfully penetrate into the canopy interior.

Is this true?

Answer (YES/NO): NO